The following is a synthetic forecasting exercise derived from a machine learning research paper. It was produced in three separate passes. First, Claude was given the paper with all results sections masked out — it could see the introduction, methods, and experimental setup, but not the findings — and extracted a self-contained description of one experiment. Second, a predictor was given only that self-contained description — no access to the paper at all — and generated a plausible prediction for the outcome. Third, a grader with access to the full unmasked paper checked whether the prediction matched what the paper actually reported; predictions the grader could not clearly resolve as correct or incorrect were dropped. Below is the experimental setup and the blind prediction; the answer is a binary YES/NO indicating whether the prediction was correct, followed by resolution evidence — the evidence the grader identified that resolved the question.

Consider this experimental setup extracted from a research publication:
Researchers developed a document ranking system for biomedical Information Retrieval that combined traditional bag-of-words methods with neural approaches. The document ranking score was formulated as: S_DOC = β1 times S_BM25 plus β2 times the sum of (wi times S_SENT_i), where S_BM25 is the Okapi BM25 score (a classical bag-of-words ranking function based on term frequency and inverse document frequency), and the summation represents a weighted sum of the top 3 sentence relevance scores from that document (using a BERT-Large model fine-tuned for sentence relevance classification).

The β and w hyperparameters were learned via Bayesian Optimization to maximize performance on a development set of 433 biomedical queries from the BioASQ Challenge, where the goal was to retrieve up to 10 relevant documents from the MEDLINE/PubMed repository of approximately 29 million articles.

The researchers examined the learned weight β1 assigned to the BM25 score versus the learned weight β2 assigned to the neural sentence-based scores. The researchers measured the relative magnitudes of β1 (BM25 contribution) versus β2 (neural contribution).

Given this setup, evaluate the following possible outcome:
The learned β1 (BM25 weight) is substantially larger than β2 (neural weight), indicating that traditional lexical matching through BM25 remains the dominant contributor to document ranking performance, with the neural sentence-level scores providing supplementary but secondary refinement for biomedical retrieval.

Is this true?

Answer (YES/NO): NO